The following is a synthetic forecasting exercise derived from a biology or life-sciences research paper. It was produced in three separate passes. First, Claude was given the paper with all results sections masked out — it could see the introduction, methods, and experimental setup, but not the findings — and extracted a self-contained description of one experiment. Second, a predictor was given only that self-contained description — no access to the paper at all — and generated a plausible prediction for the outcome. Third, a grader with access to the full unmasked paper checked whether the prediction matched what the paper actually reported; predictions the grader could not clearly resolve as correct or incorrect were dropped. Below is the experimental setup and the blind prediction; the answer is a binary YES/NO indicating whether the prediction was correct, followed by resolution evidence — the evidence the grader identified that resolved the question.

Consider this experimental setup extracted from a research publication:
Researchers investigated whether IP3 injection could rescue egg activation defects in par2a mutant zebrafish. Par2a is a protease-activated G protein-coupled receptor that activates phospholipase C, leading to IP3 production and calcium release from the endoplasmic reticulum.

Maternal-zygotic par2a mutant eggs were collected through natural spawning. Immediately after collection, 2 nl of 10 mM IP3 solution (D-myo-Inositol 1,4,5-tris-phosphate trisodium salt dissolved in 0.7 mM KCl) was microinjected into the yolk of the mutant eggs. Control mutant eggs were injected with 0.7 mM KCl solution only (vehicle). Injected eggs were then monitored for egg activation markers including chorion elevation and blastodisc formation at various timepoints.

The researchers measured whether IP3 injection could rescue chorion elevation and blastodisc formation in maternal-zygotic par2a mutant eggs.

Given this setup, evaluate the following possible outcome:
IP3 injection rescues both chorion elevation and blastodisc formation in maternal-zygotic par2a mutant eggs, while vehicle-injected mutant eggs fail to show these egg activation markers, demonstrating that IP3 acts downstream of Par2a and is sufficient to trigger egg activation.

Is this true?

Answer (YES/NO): YES